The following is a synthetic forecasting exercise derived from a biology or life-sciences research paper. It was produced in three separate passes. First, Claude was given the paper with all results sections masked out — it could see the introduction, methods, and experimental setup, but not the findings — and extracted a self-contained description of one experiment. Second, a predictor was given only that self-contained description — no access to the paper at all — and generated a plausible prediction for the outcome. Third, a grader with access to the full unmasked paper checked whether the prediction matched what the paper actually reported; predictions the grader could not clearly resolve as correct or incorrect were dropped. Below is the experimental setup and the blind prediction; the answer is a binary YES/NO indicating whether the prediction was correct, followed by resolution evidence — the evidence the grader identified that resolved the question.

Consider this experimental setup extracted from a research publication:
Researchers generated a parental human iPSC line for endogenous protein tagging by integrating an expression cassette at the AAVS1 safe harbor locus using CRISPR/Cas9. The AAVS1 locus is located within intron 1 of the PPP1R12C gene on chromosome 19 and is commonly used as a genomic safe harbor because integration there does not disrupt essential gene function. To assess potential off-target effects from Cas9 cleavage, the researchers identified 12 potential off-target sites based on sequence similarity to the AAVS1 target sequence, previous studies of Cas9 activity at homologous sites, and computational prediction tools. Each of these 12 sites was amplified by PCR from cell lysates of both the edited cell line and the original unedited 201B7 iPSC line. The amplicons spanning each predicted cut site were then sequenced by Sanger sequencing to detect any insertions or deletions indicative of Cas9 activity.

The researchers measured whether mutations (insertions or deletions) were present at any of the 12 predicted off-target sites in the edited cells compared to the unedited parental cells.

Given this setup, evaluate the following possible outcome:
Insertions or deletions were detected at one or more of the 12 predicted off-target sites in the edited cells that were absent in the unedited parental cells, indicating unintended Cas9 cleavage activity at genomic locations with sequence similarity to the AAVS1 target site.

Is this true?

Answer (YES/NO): NO